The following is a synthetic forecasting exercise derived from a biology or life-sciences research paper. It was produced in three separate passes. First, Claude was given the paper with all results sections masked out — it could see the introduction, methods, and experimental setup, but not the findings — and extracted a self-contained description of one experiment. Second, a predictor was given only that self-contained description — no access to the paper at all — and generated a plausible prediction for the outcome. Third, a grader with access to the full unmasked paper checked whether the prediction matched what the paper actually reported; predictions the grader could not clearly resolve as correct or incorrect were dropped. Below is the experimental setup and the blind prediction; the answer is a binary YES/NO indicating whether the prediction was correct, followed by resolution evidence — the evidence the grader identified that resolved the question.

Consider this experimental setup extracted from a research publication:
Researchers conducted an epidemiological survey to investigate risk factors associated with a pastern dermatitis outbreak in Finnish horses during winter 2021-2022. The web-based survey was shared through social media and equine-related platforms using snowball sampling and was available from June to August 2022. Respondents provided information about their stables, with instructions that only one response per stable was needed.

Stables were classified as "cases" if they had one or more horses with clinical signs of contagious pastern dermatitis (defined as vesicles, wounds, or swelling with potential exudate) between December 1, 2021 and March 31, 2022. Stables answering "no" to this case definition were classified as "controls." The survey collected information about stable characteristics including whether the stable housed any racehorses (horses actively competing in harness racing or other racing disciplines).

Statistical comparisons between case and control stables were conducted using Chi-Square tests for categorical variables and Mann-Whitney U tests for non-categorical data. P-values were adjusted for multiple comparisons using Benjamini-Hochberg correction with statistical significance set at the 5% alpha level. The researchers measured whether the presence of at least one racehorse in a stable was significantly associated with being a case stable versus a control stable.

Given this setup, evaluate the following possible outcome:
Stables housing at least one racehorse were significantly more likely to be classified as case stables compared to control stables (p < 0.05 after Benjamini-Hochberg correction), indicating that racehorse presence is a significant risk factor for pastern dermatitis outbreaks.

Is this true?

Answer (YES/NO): YES